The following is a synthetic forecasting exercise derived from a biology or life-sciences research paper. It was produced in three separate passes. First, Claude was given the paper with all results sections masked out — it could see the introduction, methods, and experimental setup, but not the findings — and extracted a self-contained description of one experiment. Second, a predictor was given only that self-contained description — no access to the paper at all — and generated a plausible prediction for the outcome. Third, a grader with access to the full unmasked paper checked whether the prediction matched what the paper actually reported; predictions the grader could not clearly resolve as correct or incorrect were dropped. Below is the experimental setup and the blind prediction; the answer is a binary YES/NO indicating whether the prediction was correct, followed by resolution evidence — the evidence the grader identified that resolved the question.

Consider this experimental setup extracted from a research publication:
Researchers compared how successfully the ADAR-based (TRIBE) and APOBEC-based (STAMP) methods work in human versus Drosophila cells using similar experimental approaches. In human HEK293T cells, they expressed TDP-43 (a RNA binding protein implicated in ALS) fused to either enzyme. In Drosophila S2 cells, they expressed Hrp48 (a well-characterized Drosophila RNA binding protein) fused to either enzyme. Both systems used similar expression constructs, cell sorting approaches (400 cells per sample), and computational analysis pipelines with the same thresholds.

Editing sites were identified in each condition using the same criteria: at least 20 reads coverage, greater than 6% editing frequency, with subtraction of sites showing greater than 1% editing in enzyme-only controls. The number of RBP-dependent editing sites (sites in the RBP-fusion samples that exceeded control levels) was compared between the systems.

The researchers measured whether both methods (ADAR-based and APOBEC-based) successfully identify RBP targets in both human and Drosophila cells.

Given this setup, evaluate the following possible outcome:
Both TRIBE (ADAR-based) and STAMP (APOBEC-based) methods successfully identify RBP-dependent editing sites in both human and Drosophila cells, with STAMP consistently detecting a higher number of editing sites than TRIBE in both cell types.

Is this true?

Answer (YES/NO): NO